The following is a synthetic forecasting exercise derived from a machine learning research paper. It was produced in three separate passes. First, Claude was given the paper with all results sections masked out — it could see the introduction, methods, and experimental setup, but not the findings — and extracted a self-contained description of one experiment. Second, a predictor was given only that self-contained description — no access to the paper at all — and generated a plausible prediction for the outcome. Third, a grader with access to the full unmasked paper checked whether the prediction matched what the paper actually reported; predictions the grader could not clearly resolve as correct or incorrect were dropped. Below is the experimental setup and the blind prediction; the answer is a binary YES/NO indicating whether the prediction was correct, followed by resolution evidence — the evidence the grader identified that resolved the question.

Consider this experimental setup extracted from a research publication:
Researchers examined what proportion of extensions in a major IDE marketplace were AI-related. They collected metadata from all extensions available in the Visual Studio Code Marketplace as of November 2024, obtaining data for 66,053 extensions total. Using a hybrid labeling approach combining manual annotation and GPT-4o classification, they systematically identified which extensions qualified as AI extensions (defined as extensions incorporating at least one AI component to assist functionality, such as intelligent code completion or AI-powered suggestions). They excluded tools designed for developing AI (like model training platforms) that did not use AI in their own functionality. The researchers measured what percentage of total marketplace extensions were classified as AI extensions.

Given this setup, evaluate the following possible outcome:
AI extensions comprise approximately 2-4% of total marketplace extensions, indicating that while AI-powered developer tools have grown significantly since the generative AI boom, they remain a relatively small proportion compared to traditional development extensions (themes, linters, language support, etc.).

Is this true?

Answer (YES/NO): NO